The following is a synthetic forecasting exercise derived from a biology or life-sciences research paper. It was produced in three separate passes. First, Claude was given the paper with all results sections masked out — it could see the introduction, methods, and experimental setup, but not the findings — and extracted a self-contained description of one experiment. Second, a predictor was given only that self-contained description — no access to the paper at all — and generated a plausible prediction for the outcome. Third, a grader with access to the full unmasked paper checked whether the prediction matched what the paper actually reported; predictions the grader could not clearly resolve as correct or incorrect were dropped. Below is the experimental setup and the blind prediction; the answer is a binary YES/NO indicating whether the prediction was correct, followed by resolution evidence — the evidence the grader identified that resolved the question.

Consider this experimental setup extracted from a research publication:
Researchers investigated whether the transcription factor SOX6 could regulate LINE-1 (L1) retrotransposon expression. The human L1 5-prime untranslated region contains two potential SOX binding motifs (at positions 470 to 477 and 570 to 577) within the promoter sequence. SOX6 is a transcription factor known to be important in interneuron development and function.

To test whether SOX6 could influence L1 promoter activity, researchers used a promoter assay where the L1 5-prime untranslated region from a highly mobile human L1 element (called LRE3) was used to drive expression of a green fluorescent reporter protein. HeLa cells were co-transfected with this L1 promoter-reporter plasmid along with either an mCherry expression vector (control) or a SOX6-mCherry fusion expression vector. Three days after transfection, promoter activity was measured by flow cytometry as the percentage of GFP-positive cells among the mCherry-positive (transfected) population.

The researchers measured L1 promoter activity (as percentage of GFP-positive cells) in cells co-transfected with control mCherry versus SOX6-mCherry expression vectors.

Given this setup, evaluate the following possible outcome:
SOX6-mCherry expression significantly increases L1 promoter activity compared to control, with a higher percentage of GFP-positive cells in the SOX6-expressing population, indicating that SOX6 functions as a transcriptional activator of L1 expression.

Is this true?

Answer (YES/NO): YES